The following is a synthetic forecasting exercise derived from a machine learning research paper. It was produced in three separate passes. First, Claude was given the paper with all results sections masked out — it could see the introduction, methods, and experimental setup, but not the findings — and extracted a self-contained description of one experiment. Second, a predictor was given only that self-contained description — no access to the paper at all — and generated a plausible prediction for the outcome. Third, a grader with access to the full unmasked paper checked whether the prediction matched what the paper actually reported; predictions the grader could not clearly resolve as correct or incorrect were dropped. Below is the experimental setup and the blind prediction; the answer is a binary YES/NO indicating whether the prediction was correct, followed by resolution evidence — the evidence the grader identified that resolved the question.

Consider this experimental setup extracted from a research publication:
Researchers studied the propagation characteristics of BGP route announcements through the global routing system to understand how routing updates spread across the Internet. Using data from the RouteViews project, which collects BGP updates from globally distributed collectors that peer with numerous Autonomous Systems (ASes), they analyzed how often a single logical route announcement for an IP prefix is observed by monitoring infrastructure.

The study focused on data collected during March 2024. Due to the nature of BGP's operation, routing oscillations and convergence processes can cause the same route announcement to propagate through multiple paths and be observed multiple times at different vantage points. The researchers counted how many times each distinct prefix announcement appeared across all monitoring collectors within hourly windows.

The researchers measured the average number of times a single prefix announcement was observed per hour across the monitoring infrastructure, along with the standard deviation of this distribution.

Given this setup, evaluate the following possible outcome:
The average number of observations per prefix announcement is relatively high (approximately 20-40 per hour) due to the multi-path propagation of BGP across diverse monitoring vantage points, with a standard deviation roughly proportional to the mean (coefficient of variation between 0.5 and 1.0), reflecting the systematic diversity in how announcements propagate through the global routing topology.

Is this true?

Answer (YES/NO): NO